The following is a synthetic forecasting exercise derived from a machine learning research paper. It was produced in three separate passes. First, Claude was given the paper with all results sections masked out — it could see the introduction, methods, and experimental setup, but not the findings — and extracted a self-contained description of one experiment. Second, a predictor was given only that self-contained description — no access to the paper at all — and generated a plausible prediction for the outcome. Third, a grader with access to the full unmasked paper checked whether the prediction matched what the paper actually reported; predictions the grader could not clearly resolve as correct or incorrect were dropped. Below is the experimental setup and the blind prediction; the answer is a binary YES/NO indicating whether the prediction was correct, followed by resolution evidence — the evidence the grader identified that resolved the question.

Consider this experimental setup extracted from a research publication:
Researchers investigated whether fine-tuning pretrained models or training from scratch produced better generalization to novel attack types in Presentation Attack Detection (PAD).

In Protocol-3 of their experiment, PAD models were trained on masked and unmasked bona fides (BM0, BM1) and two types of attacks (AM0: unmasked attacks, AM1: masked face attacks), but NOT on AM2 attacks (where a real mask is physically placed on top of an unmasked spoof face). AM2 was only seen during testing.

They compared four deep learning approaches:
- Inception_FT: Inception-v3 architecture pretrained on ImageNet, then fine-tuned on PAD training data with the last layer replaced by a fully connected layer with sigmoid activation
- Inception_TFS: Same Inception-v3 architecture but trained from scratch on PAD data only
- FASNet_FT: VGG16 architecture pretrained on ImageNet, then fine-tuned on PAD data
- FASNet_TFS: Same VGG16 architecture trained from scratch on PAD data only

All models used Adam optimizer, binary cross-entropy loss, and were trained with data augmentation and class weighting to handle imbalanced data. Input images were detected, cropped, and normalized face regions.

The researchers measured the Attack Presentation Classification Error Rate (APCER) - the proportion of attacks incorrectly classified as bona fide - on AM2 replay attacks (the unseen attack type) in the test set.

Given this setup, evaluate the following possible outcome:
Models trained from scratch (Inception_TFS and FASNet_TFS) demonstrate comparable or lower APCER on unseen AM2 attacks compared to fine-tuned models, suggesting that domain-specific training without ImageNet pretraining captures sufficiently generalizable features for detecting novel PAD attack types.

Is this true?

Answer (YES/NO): YES